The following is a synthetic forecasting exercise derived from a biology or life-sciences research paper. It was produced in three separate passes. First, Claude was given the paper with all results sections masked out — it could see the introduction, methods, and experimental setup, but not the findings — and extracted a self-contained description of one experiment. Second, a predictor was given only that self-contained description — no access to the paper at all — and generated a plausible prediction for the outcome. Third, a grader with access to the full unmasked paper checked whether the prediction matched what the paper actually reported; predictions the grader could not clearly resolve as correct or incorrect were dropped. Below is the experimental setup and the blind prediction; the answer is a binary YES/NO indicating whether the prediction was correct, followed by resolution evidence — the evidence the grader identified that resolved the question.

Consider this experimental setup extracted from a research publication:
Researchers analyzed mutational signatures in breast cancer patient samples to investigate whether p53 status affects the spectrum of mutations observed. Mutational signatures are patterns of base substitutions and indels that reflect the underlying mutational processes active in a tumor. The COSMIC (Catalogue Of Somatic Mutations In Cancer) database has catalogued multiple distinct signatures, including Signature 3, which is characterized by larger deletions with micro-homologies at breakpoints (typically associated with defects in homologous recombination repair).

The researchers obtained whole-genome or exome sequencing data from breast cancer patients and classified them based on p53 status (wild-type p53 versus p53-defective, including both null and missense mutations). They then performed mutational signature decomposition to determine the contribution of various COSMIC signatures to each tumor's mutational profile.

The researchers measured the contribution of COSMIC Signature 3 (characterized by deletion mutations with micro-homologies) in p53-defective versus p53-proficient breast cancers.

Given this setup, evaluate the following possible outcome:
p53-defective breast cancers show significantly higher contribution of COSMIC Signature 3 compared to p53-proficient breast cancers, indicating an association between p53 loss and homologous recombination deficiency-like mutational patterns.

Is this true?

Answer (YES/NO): YES